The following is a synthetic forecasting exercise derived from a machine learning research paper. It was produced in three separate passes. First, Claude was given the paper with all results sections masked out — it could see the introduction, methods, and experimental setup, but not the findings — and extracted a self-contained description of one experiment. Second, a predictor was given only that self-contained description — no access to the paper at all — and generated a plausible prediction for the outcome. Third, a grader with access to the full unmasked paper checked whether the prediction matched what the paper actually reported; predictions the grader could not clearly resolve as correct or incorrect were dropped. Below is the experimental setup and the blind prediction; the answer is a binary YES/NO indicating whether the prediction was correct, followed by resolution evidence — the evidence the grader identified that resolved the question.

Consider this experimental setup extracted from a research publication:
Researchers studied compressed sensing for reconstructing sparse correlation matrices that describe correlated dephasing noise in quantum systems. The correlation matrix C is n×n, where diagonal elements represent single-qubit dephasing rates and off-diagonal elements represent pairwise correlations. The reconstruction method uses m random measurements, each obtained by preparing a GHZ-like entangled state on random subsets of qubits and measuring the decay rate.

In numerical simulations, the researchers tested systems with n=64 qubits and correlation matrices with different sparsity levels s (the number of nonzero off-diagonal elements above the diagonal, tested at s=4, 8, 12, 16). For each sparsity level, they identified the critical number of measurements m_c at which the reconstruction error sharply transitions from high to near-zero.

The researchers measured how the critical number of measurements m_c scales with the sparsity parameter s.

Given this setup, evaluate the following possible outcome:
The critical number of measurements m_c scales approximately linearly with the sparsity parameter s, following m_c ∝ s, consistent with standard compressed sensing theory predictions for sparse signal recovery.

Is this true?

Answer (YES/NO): YES